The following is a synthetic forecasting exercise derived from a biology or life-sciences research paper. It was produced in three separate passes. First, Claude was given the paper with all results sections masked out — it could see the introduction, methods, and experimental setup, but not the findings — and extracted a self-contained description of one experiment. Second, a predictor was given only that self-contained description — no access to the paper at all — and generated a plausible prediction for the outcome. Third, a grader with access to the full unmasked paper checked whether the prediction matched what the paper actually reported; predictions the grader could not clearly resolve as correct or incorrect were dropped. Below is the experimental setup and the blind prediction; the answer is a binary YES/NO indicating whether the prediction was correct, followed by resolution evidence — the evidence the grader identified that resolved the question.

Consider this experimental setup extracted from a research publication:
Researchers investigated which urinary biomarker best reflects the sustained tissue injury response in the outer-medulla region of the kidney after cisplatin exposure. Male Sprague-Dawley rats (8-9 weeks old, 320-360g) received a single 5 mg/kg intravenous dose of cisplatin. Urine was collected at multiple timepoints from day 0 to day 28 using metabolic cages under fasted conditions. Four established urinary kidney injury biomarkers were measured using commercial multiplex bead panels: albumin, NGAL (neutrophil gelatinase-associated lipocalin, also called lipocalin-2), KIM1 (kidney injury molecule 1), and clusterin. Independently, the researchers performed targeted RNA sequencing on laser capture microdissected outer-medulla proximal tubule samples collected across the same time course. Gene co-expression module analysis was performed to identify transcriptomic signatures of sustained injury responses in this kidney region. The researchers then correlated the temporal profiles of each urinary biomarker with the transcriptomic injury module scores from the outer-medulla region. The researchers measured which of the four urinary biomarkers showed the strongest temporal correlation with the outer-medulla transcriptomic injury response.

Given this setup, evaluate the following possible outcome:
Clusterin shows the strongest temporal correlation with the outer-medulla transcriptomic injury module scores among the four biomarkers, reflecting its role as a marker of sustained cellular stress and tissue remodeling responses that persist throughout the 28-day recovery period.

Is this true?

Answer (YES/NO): YES